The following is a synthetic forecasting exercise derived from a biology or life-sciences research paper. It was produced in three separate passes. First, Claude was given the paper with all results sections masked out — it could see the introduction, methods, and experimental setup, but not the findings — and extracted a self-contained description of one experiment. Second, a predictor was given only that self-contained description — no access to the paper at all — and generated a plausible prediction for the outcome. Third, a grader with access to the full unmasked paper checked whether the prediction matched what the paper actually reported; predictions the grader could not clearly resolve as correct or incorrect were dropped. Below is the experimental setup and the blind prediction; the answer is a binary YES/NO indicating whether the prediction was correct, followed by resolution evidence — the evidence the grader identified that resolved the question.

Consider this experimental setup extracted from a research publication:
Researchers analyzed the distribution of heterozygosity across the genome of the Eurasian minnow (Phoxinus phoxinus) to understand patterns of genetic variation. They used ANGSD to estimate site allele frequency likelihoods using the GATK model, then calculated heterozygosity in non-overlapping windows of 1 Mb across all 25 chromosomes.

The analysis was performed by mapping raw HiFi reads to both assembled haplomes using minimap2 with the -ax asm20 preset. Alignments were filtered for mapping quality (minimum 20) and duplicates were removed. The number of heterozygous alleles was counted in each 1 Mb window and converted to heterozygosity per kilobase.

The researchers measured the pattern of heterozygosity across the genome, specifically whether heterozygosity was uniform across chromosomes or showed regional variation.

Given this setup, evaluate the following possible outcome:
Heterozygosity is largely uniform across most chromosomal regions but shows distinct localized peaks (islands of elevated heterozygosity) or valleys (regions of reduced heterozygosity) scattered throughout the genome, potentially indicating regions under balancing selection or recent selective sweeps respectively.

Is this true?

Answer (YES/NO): NO